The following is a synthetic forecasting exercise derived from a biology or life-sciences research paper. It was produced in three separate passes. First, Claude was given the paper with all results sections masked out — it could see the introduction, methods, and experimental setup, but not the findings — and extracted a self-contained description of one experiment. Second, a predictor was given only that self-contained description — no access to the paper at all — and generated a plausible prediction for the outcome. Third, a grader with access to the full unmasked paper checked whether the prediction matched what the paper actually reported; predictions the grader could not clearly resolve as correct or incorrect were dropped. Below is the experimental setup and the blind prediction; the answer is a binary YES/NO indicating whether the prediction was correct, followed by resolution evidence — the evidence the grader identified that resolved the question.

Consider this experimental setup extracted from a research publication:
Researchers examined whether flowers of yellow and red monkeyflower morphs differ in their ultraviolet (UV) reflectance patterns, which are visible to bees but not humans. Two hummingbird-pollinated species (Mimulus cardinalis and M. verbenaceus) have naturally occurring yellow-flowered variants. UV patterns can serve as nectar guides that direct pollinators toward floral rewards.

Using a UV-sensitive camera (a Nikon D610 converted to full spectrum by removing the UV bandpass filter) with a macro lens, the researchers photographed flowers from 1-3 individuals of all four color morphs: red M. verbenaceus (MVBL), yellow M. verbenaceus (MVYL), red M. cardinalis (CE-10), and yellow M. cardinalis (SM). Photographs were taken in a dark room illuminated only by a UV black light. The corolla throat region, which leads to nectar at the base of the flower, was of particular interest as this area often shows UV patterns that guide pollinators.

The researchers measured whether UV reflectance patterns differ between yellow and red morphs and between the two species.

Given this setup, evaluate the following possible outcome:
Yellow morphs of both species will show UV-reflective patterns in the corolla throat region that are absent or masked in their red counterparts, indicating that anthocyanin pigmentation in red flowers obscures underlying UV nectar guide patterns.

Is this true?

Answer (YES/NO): NO